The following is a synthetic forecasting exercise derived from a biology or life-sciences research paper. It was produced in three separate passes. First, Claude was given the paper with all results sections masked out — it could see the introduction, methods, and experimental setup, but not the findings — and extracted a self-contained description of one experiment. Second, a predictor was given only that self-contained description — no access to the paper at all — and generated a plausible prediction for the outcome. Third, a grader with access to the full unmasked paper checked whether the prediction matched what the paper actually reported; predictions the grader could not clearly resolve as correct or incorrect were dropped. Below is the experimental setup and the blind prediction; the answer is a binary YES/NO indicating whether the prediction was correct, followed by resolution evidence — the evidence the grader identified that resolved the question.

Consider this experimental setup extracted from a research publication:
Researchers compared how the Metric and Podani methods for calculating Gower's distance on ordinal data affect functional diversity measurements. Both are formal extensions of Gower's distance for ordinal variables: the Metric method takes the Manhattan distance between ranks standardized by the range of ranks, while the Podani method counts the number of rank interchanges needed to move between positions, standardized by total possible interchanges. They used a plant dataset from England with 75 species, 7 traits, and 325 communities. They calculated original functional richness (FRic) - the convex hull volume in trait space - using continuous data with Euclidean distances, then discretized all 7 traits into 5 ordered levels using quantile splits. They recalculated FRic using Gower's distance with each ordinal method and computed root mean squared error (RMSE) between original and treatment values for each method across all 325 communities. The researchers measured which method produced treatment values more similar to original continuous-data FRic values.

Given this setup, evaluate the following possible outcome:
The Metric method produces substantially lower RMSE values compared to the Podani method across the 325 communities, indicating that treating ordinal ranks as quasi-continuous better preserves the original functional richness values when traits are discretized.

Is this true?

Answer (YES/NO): NO